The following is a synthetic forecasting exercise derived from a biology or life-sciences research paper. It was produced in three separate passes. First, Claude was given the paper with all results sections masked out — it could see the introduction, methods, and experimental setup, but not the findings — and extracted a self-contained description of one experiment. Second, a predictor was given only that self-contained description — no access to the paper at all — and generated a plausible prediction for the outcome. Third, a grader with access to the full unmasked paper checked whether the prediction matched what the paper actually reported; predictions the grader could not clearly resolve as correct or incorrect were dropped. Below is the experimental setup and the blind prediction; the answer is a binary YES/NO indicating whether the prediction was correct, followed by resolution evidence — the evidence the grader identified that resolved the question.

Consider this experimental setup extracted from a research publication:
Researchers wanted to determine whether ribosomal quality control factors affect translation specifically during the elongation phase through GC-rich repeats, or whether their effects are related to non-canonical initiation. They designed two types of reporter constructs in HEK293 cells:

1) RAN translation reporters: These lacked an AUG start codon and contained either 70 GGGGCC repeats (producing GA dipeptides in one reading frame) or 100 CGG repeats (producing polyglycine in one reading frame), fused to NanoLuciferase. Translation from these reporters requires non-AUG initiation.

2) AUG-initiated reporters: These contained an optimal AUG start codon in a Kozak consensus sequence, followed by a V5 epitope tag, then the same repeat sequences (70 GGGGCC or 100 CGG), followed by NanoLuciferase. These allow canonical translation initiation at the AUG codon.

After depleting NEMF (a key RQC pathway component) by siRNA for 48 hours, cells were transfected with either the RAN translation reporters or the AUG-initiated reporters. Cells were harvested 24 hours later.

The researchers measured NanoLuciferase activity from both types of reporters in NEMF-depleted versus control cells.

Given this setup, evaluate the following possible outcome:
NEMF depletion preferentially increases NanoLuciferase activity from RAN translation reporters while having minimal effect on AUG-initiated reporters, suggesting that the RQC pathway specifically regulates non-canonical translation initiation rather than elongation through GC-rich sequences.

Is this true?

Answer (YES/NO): NO